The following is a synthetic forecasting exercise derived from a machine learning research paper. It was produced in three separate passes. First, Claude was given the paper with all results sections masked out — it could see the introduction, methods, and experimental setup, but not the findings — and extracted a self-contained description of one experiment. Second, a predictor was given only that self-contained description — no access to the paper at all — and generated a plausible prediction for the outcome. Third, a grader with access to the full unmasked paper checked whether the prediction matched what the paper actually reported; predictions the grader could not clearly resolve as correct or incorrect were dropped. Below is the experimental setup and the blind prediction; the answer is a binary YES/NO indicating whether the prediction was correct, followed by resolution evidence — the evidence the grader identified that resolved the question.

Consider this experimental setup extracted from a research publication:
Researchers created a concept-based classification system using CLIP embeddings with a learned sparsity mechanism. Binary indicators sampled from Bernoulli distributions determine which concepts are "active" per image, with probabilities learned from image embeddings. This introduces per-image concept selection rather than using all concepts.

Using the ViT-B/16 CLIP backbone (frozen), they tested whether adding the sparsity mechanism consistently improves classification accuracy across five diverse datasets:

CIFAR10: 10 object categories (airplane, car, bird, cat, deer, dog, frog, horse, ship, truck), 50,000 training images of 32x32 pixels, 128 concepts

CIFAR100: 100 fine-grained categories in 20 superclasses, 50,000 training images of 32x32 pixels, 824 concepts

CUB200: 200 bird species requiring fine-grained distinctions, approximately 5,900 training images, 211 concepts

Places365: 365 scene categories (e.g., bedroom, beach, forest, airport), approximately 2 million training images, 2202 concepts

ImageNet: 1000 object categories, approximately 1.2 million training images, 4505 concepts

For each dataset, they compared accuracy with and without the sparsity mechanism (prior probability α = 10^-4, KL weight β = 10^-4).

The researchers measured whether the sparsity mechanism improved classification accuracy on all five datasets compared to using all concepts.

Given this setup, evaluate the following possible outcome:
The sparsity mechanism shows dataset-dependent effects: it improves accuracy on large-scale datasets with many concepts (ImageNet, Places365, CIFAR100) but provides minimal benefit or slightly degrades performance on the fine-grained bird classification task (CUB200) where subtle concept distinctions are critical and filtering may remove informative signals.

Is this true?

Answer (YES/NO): NO